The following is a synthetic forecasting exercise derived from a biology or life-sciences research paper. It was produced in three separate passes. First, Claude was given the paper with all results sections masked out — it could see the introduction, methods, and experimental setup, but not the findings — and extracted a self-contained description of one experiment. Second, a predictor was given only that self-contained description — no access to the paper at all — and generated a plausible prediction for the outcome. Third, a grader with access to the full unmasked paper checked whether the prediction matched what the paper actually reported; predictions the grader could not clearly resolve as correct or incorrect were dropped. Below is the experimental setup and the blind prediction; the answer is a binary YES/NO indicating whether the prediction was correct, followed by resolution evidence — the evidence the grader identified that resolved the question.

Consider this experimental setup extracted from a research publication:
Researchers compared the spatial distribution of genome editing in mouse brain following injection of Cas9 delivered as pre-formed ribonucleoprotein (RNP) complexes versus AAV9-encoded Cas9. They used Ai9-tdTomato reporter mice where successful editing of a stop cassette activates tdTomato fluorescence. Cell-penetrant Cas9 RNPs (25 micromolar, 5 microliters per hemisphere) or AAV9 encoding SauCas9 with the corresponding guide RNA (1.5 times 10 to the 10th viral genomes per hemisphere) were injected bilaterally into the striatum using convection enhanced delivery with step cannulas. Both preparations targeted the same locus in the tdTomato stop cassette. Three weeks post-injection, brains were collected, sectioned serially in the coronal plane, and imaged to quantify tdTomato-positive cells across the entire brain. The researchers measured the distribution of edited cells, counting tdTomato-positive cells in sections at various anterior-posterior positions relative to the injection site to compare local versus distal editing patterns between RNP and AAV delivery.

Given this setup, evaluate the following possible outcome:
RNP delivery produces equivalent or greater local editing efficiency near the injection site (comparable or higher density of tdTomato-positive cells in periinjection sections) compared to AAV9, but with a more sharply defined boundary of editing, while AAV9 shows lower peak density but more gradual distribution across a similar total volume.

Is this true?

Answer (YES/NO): NO